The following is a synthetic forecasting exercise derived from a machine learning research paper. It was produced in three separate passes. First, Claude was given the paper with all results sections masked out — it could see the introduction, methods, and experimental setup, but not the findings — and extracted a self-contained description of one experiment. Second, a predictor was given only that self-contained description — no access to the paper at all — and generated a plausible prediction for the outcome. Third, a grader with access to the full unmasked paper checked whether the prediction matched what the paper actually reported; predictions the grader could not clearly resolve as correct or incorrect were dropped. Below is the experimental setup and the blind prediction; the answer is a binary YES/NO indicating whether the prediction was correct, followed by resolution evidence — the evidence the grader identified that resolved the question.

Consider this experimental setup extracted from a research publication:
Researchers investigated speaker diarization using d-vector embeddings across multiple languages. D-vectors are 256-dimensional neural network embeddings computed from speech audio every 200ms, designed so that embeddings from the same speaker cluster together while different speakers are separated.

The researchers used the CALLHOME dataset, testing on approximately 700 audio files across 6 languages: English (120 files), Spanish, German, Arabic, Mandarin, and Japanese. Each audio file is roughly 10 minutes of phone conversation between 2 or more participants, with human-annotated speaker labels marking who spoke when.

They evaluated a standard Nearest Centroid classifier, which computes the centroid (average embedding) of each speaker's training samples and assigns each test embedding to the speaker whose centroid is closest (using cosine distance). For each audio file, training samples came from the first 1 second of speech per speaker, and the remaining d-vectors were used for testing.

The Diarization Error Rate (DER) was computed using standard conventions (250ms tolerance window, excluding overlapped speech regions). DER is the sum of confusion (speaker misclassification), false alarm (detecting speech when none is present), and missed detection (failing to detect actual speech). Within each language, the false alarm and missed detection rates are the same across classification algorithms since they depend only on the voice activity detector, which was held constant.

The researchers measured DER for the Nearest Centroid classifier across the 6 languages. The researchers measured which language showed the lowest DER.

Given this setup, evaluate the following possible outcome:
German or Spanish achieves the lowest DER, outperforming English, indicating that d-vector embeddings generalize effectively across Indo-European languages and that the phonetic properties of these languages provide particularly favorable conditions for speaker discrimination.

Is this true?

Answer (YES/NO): YES